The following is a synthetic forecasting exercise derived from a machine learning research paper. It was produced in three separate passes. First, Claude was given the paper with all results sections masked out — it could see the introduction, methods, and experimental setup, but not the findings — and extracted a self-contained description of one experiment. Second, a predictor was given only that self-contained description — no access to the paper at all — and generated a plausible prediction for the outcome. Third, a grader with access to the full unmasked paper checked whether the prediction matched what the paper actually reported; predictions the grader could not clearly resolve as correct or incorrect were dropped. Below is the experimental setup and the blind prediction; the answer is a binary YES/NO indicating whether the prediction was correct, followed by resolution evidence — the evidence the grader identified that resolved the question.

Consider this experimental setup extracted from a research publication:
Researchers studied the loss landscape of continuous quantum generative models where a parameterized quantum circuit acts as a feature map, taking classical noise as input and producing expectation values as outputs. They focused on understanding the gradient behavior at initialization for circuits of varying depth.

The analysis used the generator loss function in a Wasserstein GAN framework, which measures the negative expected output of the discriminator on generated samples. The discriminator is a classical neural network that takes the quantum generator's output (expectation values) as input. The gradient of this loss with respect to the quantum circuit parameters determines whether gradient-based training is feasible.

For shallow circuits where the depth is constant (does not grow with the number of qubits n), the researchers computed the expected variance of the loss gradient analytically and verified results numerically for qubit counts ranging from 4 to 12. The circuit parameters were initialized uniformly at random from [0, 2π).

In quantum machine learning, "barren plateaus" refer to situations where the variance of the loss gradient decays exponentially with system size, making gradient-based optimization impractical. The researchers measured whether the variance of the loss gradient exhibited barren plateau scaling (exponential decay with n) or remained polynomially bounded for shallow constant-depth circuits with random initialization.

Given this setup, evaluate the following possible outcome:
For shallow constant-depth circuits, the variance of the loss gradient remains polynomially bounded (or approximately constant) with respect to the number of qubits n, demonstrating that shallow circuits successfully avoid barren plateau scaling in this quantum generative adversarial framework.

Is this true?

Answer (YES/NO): YES